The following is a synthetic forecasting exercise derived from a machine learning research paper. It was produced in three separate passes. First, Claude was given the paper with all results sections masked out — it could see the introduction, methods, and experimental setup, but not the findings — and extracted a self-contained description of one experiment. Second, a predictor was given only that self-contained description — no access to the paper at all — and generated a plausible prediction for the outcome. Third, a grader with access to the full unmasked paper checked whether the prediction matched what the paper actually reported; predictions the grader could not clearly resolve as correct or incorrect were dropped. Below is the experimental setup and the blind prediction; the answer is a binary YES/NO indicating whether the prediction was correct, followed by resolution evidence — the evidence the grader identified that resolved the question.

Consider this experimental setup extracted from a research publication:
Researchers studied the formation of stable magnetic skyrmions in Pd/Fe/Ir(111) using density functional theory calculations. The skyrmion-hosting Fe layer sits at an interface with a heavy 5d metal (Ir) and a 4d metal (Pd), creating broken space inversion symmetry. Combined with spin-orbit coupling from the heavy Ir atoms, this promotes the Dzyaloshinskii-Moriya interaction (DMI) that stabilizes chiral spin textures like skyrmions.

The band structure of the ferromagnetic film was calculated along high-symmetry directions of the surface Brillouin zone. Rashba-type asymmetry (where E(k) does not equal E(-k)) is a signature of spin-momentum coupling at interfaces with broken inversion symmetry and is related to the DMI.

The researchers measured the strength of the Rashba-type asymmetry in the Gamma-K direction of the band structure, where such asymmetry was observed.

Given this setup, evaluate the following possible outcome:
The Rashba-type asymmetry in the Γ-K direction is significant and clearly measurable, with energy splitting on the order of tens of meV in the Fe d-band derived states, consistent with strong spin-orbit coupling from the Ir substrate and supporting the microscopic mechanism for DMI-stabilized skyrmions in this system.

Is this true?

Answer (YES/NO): NO